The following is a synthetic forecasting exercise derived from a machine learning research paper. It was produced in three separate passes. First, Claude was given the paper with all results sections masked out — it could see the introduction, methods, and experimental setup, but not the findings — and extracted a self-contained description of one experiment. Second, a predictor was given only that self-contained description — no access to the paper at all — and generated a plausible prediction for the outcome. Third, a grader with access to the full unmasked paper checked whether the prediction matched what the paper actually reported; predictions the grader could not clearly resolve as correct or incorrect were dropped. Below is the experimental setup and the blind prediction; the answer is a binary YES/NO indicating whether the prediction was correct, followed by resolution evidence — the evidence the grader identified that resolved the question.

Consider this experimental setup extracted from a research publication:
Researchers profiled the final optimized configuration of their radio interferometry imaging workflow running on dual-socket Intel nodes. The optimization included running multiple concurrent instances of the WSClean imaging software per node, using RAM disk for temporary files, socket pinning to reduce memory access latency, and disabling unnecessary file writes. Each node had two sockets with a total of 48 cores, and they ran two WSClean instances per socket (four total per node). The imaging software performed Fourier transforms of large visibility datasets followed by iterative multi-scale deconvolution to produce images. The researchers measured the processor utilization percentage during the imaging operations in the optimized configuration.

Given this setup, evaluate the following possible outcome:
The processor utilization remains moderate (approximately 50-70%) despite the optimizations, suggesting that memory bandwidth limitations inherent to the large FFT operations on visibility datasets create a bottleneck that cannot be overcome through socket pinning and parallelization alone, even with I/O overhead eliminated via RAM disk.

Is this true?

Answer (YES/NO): NO